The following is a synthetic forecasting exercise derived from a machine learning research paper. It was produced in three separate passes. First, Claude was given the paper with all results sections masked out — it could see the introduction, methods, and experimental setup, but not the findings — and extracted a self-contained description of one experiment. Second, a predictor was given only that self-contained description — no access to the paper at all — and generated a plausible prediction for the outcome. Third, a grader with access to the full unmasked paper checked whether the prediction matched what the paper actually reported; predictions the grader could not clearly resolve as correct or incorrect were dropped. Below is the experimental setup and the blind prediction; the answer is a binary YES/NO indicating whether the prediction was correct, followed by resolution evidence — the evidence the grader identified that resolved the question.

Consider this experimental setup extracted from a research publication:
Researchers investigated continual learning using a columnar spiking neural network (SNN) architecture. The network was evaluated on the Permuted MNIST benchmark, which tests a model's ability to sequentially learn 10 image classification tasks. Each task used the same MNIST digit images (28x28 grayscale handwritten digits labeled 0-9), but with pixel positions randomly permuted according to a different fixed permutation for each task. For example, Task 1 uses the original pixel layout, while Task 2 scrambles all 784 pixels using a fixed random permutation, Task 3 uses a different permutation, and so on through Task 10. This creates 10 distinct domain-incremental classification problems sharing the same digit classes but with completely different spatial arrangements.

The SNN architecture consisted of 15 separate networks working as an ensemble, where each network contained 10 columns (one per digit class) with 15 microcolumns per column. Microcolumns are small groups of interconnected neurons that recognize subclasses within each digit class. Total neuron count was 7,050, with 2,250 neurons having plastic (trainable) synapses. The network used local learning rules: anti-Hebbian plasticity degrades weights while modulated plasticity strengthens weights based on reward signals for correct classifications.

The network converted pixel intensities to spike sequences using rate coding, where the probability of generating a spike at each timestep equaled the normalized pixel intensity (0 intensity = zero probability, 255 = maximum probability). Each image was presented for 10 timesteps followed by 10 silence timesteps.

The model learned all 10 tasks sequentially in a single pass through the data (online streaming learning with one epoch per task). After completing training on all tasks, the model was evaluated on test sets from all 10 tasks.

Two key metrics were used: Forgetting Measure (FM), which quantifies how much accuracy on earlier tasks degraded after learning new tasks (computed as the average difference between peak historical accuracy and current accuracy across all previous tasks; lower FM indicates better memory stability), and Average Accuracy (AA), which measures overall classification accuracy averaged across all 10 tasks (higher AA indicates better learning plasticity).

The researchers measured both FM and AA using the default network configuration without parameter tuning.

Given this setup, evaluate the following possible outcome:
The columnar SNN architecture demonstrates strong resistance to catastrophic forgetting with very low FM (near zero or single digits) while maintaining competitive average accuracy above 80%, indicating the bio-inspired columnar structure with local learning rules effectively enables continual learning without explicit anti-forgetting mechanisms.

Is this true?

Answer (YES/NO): NO